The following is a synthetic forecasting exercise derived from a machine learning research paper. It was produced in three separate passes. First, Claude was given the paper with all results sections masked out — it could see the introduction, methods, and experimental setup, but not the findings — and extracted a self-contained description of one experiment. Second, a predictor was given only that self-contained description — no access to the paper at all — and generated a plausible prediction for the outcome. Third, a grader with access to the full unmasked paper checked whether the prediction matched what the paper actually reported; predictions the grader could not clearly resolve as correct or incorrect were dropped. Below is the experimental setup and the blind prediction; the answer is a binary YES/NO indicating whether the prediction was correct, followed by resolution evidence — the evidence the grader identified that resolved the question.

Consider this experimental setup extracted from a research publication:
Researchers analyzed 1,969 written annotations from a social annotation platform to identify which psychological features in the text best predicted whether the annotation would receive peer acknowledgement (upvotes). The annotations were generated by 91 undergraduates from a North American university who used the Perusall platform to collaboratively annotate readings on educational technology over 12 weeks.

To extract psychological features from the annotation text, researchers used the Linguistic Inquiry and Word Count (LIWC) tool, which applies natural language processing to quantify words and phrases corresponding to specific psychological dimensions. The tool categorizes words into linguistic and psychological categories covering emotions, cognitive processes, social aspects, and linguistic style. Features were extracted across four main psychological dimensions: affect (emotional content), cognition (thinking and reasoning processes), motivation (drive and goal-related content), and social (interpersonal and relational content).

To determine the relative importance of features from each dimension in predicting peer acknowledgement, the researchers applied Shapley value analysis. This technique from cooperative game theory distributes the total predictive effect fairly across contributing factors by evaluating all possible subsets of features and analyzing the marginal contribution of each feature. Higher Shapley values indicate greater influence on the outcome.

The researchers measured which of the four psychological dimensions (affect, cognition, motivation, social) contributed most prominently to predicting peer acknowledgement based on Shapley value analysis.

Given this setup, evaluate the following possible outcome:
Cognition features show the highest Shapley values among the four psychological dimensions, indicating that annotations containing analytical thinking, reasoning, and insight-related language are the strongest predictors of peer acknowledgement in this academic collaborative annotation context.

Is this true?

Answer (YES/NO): NO